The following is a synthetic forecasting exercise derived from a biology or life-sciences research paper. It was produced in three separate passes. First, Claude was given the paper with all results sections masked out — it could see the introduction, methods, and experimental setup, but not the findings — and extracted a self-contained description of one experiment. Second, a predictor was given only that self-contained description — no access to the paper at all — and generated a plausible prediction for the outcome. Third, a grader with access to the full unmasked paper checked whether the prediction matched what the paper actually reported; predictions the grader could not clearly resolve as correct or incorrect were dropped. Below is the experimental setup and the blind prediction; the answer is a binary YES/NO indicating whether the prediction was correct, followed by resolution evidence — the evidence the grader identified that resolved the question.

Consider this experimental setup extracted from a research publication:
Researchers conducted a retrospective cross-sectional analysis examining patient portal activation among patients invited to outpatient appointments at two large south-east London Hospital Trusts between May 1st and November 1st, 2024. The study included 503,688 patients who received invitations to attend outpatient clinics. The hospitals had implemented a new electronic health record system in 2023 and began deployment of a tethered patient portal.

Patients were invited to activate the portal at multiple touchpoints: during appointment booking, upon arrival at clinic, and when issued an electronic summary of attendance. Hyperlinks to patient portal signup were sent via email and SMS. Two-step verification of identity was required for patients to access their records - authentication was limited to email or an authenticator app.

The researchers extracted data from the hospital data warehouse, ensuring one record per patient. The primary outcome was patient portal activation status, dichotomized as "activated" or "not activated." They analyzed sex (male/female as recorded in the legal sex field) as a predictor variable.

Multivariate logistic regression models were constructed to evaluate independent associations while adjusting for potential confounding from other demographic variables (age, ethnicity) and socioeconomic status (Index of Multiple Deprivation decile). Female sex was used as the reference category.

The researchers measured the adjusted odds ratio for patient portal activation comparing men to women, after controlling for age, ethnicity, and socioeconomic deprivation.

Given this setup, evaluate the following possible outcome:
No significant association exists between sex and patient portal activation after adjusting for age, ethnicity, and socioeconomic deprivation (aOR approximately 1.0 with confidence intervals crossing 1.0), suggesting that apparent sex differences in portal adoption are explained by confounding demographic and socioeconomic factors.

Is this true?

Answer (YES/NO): NO